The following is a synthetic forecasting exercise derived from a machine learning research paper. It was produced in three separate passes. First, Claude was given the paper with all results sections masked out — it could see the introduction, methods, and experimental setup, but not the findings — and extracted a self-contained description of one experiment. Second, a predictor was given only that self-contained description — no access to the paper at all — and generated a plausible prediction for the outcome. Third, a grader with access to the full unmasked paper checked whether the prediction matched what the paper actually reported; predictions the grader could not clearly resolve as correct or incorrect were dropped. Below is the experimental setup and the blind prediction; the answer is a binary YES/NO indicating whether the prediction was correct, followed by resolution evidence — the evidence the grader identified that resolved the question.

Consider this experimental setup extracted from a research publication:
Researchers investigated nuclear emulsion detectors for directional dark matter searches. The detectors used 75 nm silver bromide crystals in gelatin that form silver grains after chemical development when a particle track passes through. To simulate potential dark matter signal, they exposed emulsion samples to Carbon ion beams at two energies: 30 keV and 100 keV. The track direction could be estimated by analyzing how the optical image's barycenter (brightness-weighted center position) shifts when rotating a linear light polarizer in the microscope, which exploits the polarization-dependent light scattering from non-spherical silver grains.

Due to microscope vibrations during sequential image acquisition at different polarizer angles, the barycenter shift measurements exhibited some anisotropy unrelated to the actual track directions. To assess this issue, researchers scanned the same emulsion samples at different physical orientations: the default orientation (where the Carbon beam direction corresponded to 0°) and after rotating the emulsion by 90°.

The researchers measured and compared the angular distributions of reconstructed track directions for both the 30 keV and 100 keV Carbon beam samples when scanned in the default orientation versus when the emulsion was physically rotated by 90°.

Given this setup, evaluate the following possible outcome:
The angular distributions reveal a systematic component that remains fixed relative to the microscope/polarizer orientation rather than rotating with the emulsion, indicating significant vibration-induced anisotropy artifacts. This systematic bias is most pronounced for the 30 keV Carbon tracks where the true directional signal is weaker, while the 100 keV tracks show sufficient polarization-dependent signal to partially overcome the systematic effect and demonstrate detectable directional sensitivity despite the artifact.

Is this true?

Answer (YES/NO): YES